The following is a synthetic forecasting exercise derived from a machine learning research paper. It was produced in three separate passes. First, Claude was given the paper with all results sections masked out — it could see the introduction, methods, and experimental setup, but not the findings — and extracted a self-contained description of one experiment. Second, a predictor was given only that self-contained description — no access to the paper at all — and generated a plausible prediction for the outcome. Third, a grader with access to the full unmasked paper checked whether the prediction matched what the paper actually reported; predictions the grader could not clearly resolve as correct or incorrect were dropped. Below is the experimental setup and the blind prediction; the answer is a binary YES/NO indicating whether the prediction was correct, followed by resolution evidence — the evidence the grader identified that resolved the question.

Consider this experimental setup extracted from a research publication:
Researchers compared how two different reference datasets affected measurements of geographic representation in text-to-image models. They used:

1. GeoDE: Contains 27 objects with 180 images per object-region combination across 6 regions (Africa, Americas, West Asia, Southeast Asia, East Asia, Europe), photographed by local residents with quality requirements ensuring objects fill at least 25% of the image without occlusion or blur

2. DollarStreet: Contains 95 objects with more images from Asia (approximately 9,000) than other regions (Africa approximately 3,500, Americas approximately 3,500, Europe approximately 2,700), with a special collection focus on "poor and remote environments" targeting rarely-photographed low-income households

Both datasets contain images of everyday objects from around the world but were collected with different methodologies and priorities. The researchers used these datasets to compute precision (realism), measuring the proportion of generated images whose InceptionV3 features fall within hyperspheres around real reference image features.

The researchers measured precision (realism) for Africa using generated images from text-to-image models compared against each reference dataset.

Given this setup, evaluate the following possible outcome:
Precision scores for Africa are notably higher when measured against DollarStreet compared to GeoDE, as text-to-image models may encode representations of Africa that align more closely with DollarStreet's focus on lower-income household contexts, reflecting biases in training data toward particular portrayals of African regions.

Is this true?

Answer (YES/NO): YES